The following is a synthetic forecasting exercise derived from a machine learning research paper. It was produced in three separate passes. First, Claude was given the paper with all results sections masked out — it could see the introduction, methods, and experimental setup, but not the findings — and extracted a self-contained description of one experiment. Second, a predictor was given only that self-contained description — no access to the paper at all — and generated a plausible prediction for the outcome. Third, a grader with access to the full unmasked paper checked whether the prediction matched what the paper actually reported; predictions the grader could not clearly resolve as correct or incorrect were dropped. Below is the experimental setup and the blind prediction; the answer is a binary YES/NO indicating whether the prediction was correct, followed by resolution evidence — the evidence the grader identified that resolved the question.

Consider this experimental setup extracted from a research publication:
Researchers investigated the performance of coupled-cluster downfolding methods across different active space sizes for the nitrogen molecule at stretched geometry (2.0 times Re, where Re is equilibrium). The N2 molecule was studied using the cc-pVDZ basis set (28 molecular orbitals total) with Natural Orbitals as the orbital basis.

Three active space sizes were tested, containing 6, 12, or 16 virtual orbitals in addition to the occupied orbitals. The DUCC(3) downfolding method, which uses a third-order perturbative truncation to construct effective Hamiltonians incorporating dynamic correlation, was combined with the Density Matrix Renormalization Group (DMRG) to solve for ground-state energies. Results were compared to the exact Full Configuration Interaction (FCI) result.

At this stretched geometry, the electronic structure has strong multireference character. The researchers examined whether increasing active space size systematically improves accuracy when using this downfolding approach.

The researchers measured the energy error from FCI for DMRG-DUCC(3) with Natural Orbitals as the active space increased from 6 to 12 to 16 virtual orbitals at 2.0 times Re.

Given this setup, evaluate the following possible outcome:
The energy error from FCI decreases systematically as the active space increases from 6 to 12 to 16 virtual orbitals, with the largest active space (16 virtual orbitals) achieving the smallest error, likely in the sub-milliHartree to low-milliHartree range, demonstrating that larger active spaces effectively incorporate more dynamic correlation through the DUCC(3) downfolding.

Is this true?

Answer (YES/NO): NO